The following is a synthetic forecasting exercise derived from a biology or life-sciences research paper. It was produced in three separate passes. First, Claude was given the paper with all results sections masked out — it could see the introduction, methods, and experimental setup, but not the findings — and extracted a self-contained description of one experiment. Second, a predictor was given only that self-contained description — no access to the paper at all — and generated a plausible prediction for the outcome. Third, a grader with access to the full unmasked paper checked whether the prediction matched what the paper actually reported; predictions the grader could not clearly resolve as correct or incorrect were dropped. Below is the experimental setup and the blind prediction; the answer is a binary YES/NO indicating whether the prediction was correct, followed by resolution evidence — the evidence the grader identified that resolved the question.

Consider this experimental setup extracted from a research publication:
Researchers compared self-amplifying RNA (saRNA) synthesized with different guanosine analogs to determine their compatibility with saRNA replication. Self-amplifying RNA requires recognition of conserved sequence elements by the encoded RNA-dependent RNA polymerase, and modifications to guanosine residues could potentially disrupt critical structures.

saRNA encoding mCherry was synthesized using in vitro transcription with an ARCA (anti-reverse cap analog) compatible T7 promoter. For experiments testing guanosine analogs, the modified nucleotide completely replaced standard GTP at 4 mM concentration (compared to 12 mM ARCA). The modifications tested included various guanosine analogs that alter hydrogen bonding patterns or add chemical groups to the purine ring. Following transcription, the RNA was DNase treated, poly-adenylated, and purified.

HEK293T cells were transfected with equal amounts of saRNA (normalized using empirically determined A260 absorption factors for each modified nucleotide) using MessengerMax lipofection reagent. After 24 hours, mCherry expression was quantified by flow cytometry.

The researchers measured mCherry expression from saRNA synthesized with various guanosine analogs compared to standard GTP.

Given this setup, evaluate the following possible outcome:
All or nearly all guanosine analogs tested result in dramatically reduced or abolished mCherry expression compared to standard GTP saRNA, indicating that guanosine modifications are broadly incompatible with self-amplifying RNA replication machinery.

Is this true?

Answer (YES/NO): YES